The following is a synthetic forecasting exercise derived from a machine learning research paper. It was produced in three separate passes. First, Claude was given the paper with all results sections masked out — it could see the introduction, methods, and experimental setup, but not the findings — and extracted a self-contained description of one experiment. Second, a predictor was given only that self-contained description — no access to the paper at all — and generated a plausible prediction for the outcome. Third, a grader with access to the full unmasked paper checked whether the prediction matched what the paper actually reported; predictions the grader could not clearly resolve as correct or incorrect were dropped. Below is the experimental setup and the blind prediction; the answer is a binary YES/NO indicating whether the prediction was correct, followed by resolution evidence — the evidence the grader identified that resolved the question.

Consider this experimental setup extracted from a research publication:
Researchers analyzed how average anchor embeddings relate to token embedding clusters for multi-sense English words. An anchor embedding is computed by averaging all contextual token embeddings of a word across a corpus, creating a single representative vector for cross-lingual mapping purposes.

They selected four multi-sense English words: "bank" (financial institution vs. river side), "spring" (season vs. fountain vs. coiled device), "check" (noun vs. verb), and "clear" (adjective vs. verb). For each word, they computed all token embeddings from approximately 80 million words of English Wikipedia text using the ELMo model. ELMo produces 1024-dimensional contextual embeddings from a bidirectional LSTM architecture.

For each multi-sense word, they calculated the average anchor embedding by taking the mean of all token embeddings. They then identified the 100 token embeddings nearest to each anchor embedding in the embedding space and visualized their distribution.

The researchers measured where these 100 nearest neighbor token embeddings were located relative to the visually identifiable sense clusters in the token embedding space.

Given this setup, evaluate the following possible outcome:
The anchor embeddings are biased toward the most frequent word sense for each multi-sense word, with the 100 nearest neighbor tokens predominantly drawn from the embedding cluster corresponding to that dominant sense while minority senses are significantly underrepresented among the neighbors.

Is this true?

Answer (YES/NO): YES